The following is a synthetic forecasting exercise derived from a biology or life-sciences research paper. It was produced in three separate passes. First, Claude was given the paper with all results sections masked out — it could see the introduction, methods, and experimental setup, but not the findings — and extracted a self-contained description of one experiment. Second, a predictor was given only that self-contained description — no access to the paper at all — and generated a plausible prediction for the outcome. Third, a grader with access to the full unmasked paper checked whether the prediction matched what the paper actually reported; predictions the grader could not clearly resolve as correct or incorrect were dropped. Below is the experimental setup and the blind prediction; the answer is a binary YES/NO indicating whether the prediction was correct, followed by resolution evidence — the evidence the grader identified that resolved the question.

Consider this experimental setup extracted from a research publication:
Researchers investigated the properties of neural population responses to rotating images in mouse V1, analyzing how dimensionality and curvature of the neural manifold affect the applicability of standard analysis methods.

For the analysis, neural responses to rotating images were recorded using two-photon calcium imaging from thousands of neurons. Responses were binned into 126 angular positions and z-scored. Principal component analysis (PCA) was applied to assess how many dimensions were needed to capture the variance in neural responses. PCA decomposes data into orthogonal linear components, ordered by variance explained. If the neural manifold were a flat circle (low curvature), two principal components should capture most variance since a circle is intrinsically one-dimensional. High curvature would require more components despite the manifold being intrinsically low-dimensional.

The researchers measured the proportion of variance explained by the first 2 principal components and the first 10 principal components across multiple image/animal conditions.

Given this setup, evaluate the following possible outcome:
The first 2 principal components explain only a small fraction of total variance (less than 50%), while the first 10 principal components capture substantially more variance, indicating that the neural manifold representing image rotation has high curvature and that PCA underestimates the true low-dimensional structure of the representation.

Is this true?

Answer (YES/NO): YES